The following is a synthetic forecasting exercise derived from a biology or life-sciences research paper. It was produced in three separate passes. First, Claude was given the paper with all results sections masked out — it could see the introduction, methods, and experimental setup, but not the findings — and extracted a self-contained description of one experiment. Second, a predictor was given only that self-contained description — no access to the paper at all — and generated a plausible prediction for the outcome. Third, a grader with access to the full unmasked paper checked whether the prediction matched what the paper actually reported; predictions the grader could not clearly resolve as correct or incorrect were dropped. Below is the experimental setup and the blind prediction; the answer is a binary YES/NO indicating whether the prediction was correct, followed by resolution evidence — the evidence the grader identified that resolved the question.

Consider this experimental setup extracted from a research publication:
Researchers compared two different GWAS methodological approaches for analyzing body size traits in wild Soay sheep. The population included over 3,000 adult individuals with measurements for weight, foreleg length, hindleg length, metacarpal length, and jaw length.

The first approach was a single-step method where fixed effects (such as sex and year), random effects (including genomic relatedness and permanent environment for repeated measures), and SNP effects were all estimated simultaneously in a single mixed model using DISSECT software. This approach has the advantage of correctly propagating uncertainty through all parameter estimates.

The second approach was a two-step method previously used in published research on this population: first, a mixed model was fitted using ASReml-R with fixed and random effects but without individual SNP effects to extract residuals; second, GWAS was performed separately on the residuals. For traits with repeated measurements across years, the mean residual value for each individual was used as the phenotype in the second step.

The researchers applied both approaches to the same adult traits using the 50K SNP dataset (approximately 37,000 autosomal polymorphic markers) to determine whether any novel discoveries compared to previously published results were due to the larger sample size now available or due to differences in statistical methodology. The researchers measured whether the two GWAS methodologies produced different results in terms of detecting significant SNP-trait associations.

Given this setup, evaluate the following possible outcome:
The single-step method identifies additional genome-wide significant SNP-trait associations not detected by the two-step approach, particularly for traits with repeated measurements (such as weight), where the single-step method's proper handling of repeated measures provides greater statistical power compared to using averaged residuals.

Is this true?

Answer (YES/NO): NO